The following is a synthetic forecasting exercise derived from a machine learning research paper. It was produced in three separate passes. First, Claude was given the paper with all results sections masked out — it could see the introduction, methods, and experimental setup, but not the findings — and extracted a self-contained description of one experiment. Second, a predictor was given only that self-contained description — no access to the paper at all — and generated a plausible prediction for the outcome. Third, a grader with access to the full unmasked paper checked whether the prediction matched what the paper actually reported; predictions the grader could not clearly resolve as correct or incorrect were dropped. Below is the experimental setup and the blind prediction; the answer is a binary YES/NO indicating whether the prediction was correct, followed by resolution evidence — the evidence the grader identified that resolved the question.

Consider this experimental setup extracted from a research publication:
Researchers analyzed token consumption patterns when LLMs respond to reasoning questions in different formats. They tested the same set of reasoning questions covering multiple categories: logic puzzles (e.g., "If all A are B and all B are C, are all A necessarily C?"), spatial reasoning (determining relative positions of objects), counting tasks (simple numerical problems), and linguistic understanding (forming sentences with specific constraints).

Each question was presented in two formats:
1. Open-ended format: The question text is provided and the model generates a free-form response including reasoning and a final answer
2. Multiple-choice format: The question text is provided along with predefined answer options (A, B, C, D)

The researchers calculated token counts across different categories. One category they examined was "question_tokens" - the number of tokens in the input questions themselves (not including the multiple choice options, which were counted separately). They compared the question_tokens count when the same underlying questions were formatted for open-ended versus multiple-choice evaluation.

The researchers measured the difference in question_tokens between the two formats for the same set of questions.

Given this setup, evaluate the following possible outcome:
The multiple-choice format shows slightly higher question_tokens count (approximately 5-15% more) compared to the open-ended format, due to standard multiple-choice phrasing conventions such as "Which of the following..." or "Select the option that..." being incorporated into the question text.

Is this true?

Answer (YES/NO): NO